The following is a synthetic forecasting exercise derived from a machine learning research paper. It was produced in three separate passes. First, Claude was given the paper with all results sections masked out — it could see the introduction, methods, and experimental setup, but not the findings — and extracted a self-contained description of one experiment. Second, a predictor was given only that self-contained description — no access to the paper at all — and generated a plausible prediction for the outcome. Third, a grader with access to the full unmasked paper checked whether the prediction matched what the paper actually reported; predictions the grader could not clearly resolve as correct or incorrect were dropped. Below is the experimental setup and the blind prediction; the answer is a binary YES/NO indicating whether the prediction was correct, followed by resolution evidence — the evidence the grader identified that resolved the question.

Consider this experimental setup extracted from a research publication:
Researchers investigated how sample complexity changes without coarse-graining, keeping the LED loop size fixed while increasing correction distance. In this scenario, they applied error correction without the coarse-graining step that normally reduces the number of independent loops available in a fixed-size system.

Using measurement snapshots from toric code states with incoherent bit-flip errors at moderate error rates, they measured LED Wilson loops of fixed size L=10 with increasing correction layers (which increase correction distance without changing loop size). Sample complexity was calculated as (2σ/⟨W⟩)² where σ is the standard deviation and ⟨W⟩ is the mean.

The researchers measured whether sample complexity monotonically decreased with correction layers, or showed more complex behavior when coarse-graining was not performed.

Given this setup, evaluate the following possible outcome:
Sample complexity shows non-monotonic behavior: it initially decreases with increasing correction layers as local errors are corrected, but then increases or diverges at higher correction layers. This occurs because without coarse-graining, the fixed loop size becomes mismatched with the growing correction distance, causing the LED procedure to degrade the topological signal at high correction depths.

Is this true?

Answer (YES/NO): NO